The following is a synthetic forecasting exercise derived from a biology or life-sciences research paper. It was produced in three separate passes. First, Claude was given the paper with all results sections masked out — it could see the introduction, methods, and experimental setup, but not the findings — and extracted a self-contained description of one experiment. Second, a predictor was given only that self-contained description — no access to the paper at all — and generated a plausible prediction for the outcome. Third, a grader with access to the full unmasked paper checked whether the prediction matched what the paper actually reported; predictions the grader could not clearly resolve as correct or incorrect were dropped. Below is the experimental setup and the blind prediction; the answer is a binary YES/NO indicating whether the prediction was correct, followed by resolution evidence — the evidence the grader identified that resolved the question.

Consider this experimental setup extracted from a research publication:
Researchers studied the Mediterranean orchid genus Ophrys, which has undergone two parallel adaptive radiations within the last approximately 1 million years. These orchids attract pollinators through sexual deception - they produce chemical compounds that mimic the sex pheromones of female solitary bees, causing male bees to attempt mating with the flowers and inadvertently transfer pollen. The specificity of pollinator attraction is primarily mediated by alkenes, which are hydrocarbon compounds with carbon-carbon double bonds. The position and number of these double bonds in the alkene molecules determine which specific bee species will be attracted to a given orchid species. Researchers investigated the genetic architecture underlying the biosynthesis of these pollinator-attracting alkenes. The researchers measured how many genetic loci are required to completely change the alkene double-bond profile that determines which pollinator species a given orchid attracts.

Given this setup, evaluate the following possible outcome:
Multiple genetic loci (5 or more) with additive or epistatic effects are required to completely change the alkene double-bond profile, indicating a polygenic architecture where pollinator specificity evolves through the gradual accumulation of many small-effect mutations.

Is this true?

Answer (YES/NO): NO